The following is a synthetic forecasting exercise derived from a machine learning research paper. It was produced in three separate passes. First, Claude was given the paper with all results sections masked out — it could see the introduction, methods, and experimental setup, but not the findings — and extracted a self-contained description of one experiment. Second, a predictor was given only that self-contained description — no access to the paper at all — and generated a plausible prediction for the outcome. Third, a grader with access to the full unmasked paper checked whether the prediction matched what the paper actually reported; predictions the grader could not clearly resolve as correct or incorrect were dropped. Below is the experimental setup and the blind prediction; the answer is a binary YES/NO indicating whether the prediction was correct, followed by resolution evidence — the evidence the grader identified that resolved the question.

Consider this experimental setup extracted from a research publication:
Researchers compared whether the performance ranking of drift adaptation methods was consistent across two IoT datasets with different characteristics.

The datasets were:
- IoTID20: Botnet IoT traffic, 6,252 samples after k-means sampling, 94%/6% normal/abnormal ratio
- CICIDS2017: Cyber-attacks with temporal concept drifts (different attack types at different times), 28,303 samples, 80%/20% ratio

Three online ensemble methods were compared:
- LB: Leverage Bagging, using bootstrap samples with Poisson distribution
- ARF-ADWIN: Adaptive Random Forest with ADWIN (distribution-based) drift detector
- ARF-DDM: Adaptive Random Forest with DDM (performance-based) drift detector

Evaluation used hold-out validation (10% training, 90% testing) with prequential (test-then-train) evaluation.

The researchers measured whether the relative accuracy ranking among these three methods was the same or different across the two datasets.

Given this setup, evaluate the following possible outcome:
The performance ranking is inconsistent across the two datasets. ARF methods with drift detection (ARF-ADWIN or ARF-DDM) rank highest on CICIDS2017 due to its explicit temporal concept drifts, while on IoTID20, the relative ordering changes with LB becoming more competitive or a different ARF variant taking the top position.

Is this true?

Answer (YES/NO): NO